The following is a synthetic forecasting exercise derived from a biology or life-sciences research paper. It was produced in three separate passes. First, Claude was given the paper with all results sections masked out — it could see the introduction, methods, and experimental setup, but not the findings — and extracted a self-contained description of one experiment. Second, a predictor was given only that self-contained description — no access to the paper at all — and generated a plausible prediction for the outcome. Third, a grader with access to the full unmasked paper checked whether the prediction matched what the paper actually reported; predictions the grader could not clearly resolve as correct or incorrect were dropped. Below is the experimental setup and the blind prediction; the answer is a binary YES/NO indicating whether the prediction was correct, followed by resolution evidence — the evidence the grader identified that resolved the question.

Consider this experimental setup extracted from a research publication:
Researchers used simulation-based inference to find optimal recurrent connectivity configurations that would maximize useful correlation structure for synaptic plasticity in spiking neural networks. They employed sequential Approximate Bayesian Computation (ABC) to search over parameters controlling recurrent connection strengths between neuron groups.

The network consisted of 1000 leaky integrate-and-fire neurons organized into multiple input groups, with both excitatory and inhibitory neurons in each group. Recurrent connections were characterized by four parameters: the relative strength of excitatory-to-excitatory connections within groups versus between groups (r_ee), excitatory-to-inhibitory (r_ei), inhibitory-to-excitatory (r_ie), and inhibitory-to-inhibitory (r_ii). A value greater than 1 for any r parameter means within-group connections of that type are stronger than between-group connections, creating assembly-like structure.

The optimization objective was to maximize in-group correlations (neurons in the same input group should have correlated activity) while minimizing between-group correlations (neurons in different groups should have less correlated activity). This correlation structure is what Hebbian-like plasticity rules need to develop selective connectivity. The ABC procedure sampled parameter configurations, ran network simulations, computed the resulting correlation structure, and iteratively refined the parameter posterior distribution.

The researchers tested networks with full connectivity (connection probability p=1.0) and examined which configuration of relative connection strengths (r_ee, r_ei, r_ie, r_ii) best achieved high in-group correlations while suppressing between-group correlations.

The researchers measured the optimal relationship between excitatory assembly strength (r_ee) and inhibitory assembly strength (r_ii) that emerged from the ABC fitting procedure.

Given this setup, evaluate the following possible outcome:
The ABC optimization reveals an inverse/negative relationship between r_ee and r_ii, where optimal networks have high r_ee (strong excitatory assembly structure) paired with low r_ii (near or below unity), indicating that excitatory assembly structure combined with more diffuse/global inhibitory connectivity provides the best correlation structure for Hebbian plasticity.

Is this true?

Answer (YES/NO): NO